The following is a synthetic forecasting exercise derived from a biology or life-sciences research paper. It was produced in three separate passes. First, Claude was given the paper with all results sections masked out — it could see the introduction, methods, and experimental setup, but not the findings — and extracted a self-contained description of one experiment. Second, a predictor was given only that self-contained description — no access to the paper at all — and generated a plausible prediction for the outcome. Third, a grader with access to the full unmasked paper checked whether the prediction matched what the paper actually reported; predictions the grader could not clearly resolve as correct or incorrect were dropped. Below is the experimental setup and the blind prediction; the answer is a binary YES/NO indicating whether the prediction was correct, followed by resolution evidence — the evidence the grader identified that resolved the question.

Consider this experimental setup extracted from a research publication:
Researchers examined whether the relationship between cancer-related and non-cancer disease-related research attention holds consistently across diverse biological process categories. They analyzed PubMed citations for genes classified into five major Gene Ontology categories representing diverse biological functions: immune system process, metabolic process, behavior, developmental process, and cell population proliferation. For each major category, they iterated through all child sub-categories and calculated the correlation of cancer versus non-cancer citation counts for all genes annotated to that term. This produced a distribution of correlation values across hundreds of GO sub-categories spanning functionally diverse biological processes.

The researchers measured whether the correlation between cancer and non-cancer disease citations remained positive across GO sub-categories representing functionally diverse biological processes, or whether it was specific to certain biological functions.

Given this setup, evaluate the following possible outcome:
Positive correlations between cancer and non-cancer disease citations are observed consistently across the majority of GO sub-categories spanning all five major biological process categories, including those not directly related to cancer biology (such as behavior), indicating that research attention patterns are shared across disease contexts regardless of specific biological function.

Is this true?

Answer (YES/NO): YES